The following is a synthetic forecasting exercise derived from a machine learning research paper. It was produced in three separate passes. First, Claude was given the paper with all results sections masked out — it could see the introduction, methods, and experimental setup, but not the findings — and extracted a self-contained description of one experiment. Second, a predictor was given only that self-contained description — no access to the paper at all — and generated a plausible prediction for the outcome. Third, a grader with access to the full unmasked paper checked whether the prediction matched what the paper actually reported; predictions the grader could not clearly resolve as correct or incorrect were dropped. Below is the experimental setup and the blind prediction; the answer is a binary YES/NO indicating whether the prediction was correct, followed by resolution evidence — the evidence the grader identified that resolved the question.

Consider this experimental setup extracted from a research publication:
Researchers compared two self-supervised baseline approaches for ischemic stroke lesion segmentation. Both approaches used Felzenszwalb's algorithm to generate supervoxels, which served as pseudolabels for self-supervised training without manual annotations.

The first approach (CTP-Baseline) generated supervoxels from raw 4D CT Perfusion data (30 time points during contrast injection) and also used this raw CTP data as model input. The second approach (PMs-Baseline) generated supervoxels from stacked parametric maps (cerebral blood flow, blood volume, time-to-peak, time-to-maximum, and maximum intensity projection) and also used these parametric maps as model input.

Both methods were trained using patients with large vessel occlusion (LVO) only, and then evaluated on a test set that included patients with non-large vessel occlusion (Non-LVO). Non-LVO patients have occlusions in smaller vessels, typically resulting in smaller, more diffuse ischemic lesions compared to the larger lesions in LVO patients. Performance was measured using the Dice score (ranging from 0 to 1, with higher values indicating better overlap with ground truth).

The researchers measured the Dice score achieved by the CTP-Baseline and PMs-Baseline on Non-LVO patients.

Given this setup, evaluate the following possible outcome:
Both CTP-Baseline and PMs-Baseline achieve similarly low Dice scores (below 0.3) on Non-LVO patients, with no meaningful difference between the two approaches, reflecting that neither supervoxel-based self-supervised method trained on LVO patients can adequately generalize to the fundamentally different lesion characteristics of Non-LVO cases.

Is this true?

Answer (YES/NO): NO